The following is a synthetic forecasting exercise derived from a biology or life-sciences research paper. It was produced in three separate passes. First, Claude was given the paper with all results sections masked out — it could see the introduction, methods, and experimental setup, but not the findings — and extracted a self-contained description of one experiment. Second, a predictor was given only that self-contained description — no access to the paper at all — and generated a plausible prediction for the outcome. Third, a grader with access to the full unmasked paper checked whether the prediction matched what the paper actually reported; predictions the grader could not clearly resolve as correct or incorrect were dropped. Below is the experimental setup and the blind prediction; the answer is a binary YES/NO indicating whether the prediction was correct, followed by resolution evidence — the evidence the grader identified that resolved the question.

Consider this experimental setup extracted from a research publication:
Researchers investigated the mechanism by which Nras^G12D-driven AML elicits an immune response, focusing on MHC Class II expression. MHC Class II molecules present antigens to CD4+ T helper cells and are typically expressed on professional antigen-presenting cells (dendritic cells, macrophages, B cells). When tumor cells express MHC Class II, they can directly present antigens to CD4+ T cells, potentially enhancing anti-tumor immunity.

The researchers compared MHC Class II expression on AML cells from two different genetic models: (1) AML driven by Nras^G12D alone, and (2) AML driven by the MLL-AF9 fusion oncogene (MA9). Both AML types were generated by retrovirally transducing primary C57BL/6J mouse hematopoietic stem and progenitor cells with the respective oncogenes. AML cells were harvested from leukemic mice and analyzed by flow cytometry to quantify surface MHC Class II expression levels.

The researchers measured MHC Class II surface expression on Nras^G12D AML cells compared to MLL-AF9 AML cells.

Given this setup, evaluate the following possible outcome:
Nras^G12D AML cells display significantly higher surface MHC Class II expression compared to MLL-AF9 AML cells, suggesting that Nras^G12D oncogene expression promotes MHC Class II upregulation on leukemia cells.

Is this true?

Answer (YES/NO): YES